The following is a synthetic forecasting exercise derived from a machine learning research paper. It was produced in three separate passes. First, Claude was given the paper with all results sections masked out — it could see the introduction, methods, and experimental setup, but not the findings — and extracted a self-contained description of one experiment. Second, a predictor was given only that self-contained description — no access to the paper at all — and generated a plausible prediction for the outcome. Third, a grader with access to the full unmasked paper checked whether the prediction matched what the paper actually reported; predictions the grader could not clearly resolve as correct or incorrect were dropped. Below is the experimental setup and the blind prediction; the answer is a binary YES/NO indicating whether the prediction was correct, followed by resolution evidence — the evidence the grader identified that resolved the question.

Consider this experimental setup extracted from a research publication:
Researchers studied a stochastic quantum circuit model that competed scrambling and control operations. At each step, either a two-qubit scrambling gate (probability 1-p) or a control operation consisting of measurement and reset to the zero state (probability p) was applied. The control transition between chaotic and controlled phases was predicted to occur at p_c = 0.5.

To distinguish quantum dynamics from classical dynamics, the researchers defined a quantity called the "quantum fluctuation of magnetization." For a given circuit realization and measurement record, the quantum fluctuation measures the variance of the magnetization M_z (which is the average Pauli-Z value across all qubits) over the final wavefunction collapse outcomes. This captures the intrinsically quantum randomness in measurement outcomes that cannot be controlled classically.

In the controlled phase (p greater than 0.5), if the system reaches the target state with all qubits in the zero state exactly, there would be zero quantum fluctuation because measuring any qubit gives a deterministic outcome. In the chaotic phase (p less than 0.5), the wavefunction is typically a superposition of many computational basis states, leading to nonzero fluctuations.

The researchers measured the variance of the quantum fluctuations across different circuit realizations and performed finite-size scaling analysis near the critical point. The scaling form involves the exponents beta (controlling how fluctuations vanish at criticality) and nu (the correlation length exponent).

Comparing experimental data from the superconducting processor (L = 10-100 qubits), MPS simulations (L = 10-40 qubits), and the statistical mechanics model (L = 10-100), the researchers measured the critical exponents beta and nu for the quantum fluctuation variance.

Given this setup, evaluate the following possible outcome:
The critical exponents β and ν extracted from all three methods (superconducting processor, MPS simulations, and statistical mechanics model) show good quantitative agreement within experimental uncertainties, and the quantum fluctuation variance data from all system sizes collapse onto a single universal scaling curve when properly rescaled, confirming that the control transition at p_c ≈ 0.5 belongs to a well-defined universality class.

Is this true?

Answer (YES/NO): YES